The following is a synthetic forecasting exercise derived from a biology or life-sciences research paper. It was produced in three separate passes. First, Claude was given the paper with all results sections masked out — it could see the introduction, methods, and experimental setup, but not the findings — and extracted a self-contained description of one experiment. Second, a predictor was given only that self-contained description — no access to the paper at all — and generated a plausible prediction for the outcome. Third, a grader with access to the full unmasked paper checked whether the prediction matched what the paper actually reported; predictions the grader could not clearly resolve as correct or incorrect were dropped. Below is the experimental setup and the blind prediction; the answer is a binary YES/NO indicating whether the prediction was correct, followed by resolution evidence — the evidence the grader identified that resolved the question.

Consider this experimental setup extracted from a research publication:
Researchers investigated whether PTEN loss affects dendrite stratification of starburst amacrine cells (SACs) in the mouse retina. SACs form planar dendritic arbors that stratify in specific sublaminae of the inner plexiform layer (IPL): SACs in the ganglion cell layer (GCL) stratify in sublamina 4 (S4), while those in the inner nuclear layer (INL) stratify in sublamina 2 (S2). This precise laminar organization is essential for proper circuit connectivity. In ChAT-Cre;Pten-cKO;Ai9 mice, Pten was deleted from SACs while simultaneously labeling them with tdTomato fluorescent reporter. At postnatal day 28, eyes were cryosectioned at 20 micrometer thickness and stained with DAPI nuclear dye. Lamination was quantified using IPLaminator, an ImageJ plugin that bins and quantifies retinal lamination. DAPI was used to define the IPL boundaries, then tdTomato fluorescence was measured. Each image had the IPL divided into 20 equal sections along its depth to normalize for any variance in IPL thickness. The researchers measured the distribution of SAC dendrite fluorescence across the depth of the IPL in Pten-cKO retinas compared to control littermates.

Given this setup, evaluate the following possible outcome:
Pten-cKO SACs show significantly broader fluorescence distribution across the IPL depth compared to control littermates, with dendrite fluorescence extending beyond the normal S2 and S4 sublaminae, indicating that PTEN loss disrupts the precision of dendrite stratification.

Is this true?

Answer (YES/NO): NO